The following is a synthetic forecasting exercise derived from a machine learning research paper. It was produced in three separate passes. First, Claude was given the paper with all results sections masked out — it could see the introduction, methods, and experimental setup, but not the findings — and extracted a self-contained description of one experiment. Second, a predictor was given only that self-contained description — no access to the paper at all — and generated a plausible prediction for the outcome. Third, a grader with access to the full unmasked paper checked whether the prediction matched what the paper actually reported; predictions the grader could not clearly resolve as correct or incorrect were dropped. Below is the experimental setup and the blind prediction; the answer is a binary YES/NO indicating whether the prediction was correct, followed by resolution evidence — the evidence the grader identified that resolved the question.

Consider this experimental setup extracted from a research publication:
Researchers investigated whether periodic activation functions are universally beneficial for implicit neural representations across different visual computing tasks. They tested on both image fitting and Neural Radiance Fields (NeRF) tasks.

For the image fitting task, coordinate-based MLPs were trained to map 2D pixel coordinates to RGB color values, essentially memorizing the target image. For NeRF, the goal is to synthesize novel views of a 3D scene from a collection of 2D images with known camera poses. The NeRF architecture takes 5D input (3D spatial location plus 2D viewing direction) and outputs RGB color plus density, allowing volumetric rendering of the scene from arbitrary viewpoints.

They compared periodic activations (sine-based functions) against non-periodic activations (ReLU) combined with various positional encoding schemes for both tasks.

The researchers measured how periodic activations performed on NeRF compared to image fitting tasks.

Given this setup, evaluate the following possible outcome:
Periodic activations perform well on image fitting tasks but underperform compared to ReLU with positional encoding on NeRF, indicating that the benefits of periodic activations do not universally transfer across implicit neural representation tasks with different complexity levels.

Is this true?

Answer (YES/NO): YES